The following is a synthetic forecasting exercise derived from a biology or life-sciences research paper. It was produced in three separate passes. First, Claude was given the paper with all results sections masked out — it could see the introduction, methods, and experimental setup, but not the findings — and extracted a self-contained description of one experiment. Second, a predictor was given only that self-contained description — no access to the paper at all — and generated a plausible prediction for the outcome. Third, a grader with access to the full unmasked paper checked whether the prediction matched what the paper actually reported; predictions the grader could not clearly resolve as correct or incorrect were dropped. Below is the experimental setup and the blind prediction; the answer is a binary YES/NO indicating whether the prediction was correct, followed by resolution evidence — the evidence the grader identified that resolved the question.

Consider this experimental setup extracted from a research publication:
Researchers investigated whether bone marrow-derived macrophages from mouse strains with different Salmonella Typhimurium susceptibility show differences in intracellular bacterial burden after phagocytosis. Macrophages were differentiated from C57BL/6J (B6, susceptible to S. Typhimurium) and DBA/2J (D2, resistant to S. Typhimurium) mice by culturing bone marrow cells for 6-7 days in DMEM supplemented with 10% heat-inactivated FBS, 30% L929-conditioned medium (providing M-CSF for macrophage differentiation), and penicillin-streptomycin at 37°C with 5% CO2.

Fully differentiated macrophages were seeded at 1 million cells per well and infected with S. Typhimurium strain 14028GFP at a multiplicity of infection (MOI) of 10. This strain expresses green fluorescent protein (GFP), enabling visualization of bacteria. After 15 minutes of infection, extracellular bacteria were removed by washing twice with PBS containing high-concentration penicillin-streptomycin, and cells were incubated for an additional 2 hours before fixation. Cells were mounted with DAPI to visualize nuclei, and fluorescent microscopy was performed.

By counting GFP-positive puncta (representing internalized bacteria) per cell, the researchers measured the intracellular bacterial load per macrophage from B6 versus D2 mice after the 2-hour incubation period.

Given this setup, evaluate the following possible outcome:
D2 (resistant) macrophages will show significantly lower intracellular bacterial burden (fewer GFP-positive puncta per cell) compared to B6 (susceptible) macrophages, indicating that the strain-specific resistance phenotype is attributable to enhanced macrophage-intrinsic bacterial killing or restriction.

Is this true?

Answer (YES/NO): YES